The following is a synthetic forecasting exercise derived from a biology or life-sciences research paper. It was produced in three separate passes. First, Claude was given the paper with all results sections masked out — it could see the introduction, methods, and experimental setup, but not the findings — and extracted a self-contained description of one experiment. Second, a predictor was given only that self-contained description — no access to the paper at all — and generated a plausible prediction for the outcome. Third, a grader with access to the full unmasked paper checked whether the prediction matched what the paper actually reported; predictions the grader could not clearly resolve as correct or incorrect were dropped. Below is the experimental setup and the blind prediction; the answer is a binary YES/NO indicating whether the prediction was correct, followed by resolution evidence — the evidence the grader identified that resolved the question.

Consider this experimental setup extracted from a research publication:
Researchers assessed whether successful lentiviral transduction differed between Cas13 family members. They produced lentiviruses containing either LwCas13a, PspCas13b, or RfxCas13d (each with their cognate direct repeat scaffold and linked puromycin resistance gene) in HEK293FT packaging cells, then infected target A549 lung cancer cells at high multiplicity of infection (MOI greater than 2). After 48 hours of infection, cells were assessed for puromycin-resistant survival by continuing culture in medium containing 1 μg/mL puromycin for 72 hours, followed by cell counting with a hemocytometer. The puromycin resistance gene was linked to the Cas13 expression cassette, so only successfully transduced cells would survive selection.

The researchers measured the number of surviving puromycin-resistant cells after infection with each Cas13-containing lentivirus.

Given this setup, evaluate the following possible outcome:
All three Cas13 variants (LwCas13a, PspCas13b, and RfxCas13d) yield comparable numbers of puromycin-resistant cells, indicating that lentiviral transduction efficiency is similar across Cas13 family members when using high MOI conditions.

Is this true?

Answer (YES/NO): NO